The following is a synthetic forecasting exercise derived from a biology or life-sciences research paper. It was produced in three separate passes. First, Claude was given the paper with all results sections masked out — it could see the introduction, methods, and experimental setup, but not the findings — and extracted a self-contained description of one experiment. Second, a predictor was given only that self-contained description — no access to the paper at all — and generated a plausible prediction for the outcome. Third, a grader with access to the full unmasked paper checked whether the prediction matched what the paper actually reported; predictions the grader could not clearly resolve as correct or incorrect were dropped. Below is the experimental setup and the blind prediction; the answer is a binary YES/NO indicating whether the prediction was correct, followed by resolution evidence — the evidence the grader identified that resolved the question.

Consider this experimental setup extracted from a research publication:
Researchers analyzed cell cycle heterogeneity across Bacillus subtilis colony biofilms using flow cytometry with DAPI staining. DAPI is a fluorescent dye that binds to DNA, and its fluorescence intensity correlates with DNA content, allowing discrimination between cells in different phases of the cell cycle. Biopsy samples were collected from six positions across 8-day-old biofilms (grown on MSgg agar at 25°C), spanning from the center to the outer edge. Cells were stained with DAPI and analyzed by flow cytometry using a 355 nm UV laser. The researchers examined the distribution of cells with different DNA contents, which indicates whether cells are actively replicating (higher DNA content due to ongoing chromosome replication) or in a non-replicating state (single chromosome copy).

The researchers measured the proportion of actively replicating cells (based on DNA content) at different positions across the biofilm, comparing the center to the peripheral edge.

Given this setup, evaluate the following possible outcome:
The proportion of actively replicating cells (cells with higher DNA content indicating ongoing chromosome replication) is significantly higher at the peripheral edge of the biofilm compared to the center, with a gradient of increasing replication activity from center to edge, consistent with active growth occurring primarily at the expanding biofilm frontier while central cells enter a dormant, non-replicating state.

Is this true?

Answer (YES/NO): YES